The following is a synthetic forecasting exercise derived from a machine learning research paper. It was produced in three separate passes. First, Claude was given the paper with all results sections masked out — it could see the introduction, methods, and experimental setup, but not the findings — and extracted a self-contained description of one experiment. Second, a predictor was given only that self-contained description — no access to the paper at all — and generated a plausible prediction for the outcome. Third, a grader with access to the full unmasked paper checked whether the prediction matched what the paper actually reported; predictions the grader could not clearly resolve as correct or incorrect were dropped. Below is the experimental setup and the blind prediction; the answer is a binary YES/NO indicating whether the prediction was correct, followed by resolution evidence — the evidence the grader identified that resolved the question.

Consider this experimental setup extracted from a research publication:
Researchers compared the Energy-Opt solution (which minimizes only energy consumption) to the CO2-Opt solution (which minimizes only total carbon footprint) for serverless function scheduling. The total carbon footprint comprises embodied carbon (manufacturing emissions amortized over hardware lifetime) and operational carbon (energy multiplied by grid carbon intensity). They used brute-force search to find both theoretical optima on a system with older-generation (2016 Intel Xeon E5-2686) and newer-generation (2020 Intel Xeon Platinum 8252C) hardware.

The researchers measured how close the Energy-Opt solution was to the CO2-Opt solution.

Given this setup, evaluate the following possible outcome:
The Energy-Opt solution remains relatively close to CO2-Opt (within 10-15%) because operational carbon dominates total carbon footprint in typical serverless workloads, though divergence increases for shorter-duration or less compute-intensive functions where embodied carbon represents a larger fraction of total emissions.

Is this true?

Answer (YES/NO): NO